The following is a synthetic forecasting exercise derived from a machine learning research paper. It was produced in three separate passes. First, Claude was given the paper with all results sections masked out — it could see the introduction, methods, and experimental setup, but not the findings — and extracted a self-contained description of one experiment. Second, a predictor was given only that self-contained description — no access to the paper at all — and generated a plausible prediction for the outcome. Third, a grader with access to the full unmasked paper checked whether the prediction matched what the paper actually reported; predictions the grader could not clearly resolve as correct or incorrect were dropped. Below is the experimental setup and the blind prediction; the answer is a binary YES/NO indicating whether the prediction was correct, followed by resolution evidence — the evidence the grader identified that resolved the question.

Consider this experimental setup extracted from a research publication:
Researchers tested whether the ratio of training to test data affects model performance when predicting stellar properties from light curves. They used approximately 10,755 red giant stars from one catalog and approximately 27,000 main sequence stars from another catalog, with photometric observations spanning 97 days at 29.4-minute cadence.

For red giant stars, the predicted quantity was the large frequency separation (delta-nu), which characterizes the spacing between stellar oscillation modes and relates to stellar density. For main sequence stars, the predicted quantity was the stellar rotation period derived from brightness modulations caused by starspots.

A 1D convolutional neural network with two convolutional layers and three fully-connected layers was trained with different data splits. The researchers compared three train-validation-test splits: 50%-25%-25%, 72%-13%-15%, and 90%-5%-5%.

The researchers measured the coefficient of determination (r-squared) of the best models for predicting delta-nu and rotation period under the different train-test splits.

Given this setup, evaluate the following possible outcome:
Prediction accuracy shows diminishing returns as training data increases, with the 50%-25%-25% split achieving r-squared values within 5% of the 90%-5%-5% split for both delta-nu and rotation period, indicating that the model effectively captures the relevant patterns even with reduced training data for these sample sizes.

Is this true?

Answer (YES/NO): YES